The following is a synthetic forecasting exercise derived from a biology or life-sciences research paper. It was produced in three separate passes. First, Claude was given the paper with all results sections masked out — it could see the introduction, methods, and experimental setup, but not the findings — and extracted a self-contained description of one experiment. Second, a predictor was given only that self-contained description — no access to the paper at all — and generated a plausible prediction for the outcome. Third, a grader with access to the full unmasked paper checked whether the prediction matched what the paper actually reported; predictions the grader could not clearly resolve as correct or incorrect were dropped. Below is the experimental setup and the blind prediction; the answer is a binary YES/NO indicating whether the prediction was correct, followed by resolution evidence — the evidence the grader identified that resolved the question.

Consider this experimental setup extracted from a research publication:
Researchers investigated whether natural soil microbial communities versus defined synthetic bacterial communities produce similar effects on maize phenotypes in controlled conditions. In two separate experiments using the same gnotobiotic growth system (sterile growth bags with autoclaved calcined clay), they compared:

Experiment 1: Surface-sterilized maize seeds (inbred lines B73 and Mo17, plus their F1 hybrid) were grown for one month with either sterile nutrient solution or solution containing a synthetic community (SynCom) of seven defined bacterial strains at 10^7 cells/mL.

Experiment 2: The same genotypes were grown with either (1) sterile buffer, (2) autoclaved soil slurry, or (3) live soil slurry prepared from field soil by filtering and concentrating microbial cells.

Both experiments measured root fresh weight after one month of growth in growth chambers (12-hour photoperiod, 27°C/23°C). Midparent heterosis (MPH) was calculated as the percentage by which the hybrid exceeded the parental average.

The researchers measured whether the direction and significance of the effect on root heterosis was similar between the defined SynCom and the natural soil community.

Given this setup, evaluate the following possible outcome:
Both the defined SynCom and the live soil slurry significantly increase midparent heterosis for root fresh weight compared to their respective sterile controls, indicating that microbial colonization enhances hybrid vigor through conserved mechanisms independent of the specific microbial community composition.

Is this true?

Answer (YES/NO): NO